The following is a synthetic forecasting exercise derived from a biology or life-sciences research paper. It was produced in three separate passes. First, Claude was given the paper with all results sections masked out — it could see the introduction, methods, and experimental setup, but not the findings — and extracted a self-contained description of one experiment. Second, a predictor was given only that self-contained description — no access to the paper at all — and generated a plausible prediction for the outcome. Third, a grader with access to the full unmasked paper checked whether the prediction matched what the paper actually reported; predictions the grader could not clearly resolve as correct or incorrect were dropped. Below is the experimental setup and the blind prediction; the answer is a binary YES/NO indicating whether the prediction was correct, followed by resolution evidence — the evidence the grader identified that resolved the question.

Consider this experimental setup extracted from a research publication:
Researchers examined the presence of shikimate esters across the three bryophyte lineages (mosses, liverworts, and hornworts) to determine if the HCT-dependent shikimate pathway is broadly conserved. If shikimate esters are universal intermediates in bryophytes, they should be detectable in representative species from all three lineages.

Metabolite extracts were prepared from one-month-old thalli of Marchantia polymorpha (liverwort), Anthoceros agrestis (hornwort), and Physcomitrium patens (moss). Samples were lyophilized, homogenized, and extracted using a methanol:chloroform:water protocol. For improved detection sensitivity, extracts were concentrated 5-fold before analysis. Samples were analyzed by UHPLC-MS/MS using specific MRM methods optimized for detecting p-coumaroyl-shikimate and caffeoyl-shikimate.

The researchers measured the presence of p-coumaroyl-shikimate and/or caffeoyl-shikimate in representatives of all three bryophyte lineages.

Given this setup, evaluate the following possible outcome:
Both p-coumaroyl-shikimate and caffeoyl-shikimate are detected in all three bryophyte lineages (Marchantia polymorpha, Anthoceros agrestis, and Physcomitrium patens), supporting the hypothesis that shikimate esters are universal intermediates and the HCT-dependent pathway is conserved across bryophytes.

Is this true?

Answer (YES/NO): NO